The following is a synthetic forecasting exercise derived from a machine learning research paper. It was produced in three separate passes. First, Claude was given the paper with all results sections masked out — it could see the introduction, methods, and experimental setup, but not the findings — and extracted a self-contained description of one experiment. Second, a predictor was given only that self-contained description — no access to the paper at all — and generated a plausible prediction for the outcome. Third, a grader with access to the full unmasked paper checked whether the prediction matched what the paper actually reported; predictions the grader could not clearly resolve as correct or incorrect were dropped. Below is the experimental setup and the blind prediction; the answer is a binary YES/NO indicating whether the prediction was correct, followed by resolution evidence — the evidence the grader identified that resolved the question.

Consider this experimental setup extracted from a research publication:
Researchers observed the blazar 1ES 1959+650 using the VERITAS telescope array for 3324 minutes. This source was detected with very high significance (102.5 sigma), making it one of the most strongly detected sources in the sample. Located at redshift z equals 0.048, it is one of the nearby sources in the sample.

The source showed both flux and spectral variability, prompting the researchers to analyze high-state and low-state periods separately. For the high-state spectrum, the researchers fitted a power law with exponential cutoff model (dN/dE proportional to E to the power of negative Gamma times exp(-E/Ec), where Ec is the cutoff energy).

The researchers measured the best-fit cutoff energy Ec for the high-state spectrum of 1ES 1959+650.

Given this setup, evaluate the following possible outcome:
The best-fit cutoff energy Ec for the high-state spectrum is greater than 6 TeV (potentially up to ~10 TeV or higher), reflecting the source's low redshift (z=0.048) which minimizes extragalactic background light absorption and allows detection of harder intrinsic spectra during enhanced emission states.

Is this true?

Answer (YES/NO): NO